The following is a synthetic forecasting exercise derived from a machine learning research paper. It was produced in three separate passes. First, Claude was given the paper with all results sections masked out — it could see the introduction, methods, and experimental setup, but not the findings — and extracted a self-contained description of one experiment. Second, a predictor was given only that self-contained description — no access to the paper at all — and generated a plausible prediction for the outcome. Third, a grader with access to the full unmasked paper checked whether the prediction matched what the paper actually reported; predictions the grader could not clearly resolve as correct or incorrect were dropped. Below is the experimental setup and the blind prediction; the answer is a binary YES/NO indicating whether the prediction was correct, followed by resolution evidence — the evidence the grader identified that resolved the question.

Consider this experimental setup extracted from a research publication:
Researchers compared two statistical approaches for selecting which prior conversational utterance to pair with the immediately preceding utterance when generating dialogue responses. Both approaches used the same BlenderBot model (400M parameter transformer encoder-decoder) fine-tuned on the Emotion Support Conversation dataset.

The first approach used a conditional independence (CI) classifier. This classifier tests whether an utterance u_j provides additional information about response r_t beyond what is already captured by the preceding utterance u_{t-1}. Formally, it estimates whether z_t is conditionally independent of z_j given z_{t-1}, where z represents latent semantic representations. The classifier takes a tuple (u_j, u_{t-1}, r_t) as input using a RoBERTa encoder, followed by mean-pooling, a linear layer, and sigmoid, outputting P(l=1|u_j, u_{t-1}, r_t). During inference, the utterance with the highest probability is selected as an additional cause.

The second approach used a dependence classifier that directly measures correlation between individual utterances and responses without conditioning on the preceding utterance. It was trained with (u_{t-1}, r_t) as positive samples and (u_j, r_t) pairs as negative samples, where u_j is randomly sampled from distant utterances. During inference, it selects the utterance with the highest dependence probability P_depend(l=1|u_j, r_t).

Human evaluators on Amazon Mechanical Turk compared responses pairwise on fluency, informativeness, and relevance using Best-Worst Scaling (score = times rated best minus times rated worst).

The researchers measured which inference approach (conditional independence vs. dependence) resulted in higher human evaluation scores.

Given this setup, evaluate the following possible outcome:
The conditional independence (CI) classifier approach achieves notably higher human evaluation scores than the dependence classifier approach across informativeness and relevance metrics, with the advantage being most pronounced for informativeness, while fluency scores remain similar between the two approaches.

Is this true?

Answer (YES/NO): NO